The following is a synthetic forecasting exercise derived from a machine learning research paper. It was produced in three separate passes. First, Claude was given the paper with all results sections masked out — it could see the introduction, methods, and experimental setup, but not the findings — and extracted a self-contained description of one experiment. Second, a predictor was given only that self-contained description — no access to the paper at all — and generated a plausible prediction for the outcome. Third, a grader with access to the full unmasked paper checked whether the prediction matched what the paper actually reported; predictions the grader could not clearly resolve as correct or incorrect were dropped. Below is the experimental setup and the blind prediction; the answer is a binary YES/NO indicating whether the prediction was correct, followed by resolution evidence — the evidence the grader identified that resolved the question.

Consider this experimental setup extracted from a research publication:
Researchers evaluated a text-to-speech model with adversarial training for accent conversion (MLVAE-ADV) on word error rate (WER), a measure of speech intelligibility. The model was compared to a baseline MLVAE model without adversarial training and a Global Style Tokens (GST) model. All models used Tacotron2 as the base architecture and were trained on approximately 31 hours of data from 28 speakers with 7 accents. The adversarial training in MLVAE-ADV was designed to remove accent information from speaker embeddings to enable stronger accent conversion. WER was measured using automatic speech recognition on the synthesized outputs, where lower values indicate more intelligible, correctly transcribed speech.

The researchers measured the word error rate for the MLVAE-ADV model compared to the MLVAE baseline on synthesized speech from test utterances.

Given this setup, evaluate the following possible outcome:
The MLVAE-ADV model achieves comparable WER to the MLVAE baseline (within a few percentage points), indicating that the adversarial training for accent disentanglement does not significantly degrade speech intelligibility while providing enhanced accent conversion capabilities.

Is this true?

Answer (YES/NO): NO